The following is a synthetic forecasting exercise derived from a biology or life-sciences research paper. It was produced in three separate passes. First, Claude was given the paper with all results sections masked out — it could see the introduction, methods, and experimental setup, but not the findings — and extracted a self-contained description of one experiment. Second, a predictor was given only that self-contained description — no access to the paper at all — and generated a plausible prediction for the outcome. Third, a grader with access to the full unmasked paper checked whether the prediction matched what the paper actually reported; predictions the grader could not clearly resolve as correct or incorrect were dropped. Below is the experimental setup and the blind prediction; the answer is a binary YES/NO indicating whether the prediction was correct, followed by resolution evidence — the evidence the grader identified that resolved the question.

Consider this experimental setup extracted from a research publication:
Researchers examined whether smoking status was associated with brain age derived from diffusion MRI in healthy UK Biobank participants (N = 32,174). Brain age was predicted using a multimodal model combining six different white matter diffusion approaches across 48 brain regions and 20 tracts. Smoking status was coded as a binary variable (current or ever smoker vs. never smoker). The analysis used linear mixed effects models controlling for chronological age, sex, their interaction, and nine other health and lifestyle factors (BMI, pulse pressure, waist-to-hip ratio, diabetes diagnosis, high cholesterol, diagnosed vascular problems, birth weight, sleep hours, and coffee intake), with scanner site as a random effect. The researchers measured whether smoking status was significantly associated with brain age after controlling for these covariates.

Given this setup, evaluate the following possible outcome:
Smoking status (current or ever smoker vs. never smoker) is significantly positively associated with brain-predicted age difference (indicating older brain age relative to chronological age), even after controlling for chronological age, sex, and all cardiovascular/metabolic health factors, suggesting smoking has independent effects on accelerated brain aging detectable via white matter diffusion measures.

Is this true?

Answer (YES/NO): NO